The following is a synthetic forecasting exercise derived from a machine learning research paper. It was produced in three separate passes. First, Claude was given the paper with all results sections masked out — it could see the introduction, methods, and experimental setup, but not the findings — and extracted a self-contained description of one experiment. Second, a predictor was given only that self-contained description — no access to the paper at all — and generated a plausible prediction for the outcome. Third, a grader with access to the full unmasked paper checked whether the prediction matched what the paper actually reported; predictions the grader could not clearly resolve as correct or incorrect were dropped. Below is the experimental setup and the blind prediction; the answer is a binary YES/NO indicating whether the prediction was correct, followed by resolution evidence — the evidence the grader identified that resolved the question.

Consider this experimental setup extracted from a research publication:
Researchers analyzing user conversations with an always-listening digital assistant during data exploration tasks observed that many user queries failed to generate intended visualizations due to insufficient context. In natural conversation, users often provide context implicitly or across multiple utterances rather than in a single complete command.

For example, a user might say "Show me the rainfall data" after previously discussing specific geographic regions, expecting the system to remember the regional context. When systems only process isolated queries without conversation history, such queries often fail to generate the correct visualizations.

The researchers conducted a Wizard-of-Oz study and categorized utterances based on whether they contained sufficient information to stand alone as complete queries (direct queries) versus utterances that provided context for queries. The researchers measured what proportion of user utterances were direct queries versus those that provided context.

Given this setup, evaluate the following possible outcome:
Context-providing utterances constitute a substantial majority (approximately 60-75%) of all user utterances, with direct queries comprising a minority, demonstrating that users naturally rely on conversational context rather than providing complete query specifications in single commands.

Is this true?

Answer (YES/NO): NO